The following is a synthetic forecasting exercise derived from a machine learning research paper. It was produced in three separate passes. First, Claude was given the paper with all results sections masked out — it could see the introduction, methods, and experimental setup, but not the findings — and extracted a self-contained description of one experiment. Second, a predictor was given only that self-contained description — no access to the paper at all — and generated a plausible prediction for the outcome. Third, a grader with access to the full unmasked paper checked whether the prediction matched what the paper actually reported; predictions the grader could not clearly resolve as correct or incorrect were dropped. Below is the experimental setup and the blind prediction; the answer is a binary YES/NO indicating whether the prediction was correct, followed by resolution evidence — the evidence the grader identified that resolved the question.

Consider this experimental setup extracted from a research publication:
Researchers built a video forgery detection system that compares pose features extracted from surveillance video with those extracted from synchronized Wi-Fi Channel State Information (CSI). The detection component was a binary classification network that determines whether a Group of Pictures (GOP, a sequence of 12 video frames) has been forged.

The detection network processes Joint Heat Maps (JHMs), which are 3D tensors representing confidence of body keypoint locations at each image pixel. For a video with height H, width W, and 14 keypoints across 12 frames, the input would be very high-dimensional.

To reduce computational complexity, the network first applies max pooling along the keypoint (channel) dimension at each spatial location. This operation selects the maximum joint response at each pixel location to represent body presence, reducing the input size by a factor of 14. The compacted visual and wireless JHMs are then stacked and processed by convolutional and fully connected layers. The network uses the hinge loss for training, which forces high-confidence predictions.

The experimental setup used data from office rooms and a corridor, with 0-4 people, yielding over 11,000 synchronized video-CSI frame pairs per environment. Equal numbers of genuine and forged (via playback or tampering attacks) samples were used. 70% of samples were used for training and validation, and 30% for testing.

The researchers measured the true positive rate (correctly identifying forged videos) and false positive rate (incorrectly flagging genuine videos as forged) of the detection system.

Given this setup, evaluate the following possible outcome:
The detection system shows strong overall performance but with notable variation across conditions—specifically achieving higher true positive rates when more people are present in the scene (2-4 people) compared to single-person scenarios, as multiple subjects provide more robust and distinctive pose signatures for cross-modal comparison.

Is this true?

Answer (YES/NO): NO